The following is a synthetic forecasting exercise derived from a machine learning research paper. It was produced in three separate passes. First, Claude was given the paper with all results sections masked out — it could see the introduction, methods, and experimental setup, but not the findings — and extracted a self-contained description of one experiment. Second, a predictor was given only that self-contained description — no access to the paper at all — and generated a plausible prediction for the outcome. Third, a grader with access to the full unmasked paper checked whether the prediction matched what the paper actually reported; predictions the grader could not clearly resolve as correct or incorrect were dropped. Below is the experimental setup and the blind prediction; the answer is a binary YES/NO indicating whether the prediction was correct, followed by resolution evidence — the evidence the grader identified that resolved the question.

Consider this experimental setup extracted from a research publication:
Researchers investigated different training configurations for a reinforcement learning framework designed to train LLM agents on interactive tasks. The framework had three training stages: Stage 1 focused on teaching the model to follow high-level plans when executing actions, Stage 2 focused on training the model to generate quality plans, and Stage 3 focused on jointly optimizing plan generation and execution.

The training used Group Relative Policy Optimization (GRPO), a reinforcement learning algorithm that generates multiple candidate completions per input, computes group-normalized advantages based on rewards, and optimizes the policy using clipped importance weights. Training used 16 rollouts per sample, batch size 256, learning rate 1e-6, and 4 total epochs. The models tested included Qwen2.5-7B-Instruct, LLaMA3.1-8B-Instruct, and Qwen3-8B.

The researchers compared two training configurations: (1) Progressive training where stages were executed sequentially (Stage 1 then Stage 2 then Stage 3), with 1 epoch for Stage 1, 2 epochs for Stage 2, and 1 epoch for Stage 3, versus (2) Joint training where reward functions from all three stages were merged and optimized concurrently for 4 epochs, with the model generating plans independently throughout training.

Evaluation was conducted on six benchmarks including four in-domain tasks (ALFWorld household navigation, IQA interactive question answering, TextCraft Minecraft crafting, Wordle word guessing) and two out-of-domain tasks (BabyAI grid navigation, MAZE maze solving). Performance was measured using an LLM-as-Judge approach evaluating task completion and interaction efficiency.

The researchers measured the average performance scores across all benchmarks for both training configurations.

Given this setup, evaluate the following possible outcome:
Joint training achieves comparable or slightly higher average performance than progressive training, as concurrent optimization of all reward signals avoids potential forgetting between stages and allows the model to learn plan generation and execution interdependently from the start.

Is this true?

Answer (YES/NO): NO